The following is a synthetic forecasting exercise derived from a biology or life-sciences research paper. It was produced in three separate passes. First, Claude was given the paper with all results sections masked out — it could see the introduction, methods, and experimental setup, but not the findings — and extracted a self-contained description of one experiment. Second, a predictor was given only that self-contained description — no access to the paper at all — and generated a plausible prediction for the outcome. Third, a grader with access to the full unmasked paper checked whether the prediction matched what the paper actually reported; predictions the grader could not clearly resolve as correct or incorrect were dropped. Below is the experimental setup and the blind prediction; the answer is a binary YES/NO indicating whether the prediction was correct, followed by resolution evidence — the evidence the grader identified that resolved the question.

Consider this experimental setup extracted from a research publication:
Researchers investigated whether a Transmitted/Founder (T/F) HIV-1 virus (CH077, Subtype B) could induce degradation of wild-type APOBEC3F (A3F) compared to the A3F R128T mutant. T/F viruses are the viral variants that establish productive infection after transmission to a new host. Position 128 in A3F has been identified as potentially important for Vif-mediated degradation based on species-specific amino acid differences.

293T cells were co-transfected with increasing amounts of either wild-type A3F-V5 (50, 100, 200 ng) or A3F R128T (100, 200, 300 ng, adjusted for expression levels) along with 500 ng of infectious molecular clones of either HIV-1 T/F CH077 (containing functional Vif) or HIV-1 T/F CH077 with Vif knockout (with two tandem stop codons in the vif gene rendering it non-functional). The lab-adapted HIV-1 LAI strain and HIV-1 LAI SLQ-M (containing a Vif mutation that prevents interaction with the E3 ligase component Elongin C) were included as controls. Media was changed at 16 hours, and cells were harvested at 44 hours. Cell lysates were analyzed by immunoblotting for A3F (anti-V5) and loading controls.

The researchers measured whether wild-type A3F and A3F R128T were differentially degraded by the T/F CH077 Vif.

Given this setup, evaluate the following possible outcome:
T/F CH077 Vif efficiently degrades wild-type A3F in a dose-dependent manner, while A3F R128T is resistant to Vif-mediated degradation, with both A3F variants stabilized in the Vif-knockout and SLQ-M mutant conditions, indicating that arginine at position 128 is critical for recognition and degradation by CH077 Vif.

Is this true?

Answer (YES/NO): YES